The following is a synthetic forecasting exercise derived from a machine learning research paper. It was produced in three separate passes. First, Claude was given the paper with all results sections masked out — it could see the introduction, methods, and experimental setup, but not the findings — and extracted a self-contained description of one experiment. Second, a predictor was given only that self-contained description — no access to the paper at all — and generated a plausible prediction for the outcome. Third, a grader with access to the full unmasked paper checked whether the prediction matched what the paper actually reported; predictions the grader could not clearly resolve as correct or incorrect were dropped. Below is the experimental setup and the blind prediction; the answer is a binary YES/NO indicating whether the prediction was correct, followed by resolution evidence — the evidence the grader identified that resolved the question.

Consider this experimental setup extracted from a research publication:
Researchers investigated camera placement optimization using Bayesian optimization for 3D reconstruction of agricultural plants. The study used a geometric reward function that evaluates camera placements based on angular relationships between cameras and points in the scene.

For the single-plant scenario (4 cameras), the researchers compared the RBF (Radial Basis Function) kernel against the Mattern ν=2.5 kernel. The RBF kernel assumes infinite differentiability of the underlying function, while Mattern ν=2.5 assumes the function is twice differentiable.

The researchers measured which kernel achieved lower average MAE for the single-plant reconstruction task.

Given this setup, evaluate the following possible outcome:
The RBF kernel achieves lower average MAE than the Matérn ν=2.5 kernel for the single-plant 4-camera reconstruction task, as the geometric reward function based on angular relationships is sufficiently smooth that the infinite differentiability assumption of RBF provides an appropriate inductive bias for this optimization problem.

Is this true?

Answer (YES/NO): NO